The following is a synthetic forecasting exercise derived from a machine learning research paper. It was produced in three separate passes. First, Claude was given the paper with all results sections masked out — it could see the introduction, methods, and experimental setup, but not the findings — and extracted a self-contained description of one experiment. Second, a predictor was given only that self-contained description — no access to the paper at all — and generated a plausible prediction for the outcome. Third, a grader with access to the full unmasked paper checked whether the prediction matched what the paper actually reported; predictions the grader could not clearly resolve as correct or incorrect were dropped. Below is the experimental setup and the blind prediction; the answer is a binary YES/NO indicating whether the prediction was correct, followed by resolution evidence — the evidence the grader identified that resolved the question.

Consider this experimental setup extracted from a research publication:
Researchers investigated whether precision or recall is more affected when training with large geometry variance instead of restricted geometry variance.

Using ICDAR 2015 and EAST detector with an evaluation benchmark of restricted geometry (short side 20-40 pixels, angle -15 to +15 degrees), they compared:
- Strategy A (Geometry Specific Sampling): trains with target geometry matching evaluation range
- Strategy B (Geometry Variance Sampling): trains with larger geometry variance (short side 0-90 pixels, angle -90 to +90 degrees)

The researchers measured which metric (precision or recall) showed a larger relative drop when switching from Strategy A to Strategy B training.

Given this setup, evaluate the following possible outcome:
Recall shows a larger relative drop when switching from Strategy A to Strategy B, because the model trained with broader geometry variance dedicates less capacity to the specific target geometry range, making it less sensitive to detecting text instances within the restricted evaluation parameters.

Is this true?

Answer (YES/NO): NO